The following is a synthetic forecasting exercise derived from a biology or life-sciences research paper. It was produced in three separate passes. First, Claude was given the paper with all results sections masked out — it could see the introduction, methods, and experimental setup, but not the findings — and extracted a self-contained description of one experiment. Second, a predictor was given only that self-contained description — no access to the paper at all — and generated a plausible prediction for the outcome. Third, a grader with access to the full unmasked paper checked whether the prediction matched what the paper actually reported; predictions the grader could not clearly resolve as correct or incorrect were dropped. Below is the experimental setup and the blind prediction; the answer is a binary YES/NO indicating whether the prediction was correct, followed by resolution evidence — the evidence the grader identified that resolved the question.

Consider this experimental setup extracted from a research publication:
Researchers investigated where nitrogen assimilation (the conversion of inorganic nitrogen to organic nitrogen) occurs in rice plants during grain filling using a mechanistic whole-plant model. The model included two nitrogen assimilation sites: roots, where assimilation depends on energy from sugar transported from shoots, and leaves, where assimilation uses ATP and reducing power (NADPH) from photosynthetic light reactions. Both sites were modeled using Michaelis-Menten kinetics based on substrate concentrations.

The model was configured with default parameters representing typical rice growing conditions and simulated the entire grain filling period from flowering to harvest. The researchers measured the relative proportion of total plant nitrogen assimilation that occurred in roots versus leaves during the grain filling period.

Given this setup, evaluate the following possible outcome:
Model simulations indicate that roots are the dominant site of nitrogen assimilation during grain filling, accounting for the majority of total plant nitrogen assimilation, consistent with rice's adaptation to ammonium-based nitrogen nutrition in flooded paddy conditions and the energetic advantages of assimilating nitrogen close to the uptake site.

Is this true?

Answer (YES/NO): NO